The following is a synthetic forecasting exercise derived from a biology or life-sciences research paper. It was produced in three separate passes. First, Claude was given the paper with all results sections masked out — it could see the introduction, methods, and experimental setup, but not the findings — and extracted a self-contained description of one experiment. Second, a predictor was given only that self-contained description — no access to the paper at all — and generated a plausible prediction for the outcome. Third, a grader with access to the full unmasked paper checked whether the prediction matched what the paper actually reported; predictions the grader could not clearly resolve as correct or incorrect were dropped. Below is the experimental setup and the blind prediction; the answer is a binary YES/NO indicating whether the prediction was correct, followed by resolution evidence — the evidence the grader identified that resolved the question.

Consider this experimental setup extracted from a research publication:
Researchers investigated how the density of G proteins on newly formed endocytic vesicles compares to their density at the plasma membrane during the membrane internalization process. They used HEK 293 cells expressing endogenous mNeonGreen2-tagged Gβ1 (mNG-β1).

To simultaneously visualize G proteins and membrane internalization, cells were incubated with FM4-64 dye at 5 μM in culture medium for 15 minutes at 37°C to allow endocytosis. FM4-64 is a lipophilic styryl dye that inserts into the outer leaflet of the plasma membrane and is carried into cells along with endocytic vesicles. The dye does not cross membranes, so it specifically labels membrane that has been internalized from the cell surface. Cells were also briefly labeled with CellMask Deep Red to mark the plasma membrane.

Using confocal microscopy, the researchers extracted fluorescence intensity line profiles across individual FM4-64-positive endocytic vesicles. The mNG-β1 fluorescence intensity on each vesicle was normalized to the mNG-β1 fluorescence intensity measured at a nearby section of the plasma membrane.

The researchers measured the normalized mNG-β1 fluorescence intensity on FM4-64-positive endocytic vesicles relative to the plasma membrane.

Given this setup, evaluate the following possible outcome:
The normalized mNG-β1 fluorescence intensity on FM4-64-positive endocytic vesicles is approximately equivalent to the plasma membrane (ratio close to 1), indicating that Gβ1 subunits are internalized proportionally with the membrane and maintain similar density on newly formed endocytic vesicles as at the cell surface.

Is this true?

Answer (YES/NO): NO